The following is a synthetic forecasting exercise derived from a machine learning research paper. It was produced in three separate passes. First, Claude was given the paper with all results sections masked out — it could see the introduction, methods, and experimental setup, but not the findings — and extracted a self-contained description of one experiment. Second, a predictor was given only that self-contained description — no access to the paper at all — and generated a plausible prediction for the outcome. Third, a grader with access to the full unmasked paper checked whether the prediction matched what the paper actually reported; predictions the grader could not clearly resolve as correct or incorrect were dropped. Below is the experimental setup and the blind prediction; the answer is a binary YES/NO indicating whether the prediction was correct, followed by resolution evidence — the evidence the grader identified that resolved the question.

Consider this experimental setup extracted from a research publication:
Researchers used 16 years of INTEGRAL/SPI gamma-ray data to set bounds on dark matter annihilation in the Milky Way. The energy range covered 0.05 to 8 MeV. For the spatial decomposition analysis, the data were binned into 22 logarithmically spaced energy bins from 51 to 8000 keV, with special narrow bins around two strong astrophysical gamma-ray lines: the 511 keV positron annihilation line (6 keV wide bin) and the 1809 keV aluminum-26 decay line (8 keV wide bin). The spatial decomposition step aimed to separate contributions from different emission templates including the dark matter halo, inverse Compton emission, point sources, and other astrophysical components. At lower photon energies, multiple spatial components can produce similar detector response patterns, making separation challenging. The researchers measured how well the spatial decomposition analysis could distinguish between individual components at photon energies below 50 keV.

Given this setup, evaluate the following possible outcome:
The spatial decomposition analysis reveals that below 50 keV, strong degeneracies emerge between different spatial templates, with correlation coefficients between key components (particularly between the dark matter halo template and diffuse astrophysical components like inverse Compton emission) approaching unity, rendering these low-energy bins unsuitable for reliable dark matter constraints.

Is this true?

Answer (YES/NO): NO